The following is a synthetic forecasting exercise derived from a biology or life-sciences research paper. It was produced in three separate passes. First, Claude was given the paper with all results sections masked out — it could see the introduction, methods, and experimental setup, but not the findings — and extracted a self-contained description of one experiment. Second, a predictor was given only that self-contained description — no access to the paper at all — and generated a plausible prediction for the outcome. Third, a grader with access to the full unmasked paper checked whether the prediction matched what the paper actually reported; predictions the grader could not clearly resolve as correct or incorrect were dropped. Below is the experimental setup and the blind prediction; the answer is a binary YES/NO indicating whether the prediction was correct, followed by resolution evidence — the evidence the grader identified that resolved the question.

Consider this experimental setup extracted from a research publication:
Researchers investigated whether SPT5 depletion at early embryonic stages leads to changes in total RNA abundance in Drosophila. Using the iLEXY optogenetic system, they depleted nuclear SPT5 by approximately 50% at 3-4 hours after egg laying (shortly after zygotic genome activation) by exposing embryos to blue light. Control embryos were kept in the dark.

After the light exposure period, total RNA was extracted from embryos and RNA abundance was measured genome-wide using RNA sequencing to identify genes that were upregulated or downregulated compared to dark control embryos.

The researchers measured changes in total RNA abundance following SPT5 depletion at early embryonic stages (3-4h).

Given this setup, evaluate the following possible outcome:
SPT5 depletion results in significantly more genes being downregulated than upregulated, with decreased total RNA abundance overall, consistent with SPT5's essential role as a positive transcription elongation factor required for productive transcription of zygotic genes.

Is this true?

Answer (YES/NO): NO